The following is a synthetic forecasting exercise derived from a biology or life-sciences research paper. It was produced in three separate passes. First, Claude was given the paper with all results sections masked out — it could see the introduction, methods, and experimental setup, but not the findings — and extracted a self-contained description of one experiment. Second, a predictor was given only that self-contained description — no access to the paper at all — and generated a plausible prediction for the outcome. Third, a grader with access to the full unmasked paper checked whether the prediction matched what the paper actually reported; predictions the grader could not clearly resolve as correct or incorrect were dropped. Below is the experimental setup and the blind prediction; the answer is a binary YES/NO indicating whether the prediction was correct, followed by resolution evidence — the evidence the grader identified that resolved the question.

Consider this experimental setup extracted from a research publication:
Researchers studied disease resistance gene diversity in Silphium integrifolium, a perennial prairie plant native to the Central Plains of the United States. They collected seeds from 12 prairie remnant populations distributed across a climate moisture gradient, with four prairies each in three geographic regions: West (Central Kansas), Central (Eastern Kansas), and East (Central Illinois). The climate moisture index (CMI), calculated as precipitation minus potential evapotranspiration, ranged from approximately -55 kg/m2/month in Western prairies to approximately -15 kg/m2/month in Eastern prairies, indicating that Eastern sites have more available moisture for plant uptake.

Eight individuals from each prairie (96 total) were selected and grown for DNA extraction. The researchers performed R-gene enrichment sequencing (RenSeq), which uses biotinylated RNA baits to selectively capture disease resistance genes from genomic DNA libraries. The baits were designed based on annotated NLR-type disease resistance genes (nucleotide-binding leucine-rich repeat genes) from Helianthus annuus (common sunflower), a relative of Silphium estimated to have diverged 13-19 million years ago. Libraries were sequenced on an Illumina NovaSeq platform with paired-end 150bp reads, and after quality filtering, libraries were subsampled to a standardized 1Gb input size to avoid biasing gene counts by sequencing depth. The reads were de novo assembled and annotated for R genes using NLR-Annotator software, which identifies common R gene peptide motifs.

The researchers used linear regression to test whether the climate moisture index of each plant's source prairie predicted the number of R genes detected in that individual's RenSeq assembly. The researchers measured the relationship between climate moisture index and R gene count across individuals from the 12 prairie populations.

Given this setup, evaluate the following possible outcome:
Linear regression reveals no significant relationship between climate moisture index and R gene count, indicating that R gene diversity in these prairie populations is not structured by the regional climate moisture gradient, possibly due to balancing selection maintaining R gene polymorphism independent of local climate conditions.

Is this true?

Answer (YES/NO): NO